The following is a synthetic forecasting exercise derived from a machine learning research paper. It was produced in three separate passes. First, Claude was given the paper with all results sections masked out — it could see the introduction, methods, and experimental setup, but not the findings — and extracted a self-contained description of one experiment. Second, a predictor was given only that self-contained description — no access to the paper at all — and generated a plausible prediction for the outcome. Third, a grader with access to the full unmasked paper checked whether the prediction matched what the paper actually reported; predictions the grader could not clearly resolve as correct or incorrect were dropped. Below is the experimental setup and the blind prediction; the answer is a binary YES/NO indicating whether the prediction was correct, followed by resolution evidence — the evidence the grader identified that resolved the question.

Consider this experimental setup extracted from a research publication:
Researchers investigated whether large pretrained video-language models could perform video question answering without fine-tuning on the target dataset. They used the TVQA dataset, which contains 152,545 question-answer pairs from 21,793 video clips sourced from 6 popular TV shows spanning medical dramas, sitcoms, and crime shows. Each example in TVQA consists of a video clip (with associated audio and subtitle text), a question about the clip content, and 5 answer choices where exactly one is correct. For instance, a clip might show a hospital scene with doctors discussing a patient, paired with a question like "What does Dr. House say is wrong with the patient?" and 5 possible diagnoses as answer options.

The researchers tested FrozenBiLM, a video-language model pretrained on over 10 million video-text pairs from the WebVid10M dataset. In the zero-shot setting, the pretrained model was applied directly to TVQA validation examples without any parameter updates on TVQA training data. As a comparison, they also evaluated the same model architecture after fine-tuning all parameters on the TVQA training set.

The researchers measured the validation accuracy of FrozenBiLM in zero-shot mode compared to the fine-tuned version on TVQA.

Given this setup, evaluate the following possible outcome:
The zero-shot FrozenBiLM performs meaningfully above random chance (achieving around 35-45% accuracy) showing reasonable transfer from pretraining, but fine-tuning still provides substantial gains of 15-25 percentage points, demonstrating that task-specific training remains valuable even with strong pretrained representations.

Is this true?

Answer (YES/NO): NO